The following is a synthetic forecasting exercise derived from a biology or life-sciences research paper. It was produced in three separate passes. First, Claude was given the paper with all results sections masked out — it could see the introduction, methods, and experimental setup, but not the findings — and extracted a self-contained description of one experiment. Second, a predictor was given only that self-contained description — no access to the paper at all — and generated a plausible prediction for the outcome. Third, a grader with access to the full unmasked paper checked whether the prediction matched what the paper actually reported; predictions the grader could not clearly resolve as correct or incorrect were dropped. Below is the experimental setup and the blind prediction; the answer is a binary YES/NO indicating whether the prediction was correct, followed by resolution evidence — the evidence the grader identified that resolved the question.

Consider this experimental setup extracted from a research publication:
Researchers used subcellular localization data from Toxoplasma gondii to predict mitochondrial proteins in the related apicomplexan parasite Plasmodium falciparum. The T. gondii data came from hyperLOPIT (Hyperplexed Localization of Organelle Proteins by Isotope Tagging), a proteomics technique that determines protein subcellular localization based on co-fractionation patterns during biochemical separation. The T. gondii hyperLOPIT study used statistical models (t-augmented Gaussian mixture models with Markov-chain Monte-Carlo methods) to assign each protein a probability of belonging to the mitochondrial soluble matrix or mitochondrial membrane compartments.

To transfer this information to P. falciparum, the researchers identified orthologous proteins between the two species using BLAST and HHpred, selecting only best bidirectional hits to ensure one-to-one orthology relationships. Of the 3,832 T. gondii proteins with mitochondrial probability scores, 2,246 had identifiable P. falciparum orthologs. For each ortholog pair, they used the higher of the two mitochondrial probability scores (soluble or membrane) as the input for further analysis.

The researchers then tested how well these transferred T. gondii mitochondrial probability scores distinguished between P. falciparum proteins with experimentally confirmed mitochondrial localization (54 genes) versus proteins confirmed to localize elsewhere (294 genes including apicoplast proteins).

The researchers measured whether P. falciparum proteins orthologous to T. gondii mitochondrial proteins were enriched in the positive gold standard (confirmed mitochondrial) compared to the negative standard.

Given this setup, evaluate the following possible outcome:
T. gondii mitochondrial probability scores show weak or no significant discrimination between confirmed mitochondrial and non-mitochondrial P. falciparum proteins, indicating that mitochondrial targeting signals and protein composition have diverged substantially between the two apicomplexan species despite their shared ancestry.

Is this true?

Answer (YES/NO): NO